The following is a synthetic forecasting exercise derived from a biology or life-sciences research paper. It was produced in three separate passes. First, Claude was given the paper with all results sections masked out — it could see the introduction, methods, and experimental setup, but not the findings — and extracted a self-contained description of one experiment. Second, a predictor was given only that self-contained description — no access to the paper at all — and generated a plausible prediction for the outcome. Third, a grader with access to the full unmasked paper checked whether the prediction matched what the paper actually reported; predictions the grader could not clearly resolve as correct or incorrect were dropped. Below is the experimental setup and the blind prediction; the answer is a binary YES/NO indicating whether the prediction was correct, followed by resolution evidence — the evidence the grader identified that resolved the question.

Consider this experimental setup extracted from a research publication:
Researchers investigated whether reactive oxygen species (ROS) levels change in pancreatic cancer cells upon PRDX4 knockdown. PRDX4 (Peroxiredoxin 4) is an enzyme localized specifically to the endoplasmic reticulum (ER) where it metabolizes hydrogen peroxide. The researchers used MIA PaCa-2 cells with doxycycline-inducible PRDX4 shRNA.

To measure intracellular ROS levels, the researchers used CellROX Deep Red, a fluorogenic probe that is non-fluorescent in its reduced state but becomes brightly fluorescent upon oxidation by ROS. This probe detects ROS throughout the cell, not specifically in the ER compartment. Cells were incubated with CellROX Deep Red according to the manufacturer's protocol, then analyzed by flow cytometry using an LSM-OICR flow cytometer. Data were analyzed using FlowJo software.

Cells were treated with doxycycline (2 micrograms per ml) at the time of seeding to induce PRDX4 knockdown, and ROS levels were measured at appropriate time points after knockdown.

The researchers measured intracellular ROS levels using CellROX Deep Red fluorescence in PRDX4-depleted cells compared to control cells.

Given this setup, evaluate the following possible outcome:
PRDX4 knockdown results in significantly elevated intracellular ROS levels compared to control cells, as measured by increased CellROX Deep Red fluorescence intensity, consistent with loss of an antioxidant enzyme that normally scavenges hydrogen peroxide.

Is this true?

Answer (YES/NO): YES